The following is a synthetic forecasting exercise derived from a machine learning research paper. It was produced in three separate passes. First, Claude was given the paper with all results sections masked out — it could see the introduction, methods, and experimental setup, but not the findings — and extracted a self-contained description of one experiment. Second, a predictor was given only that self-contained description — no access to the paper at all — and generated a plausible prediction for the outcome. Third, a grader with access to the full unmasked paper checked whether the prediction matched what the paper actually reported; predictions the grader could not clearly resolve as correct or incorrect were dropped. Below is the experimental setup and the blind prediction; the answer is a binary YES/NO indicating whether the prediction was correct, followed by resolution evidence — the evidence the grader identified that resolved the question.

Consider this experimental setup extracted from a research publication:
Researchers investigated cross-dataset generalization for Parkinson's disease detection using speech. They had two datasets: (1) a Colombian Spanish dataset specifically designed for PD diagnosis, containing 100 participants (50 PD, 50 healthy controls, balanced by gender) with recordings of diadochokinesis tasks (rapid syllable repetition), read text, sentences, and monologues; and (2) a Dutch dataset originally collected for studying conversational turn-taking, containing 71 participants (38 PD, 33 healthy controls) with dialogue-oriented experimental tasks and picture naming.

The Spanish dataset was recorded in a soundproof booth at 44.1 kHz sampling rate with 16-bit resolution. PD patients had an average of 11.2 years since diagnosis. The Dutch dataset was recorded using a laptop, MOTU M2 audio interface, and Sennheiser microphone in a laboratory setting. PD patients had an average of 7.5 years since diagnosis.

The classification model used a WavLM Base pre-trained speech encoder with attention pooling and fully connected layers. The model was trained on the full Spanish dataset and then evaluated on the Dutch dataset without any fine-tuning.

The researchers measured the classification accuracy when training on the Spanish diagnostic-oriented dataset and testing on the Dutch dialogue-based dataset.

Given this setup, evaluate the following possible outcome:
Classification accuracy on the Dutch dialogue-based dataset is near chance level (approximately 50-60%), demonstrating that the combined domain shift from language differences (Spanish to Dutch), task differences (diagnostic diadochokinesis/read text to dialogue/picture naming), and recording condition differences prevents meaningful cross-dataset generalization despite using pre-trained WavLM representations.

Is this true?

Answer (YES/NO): YES